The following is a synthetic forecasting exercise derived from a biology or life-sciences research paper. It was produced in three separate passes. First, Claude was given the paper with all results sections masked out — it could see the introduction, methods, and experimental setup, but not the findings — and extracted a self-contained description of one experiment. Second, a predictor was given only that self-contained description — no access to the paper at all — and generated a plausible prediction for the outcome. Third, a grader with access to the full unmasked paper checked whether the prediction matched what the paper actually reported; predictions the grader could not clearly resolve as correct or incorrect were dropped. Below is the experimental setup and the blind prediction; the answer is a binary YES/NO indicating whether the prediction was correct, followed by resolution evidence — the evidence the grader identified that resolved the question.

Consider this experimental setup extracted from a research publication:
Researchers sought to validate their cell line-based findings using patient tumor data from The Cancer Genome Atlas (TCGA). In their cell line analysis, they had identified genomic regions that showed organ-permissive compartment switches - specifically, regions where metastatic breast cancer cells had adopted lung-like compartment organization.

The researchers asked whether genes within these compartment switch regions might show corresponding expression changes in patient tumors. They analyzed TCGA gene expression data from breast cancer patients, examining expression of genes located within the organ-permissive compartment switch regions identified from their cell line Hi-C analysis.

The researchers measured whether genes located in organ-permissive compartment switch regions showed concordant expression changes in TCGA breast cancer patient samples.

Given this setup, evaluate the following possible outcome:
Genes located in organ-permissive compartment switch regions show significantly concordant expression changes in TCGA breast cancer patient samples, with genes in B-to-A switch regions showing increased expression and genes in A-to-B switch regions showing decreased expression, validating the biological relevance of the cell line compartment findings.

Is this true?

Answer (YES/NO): YES